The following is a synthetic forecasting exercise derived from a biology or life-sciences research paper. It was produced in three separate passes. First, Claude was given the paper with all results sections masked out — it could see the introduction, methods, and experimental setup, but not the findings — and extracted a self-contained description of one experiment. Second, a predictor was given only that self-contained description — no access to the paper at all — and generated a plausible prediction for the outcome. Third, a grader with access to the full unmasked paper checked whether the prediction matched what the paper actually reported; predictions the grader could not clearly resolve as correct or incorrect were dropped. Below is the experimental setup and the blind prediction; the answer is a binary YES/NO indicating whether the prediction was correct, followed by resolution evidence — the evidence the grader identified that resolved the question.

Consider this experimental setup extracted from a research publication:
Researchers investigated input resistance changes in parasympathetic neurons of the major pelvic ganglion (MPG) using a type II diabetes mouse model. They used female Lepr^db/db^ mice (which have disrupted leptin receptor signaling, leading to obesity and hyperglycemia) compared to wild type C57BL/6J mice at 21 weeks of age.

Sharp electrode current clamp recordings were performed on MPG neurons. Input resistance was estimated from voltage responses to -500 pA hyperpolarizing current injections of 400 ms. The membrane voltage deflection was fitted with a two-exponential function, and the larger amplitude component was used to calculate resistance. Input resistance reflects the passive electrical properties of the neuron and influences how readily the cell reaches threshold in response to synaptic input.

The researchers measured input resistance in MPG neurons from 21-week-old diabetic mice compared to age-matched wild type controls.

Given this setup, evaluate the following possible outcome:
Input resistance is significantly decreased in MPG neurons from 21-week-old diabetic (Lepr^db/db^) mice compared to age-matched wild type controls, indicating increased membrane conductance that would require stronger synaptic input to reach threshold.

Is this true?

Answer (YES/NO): YES